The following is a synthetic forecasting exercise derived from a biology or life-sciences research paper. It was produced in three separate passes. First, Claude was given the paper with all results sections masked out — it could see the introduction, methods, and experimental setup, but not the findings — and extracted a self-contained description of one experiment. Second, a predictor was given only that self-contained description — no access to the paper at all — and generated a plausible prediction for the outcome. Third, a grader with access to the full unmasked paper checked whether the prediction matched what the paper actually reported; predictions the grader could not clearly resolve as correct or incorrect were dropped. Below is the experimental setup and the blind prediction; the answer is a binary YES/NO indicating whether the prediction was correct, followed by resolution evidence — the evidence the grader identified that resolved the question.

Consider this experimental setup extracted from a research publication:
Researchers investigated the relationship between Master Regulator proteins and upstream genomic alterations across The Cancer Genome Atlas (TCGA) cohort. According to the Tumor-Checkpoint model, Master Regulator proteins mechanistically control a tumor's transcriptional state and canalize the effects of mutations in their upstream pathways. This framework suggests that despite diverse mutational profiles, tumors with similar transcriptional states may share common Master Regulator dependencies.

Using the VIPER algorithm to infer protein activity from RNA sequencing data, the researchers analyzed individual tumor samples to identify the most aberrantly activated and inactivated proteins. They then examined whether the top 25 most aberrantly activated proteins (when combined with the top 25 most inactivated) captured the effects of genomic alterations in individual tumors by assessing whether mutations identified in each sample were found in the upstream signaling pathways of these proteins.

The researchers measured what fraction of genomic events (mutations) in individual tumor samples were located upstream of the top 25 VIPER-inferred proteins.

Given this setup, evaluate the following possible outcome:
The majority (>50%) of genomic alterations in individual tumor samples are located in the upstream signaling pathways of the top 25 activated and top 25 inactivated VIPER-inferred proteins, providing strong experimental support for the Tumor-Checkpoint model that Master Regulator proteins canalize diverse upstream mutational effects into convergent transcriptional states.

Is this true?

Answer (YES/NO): YES